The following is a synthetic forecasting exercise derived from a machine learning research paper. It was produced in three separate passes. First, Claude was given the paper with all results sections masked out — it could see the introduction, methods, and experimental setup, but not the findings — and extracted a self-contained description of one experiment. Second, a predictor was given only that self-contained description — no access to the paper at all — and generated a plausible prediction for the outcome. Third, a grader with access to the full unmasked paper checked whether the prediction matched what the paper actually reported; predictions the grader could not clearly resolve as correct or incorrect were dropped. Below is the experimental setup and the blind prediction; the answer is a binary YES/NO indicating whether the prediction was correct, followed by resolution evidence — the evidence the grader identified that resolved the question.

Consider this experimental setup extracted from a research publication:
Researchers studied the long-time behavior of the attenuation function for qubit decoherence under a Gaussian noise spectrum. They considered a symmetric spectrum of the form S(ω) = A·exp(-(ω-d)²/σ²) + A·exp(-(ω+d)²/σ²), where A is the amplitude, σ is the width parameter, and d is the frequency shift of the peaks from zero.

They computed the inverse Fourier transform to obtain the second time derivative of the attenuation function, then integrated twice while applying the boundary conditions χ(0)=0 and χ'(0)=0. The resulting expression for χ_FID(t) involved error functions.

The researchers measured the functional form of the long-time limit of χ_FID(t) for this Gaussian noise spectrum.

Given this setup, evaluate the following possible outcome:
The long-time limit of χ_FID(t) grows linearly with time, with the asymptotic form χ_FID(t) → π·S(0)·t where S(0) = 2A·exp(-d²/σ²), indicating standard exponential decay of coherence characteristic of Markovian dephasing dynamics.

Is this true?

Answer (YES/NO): NO